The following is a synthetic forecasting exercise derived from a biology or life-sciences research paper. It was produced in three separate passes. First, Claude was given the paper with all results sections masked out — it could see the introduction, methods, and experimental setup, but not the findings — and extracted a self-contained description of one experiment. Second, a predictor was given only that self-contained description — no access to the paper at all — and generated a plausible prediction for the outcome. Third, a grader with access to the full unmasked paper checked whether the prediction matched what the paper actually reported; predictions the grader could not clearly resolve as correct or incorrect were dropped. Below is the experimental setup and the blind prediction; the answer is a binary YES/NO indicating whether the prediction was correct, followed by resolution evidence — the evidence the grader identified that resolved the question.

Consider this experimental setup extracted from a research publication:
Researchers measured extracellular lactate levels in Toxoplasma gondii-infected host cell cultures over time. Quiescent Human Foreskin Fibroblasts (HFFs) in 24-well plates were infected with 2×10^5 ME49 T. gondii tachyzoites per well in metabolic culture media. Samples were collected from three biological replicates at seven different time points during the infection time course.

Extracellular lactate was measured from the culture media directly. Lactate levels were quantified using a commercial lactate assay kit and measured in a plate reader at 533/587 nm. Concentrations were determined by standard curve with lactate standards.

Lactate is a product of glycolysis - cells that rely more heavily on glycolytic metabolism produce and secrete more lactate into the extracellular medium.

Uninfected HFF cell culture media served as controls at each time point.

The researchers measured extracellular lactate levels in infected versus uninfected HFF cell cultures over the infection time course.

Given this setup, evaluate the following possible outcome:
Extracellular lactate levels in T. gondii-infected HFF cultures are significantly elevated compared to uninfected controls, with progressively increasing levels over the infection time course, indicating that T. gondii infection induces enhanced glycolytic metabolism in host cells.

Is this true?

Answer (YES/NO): YES